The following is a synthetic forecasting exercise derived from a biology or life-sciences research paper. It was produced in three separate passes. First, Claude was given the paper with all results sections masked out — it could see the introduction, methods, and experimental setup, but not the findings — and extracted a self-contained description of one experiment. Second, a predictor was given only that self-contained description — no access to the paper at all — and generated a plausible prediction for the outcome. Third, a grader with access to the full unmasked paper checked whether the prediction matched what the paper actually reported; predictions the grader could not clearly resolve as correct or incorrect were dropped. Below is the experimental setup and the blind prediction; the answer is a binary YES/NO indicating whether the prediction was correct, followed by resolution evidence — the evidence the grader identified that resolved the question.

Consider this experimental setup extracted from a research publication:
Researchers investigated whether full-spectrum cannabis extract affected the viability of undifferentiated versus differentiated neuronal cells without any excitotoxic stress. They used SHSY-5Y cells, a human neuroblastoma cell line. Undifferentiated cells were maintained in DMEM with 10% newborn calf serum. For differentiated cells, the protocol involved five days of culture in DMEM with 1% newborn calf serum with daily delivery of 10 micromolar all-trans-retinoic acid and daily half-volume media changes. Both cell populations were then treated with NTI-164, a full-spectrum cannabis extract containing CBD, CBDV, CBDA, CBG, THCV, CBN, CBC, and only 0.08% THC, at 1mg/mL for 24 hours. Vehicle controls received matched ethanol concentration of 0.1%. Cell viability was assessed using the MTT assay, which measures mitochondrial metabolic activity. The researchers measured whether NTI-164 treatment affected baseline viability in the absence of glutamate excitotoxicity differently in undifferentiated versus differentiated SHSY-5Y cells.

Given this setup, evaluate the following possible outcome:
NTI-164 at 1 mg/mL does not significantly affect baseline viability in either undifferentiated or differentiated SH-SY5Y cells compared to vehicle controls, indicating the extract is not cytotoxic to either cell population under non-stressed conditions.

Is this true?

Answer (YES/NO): NO